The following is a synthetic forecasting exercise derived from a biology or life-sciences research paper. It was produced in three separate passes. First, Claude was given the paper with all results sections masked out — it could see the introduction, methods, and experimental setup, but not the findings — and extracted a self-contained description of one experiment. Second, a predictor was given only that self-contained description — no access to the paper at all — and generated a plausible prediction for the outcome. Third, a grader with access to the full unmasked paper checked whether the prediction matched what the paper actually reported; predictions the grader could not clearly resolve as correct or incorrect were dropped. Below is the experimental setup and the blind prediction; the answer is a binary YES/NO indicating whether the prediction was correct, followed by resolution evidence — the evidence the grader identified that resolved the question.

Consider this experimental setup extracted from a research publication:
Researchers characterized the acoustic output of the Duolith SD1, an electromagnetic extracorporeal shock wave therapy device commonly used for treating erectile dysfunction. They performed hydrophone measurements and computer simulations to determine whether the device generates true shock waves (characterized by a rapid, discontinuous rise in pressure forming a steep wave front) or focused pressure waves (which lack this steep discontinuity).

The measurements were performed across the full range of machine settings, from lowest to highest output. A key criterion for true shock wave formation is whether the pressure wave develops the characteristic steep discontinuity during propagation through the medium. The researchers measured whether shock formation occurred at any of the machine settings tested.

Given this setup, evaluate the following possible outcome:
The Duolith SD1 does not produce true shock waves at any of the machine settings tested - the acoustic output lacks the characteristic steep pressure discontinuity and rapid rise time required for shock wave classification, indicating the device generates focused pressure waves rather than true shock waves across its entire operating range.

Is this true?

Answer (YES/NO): YES